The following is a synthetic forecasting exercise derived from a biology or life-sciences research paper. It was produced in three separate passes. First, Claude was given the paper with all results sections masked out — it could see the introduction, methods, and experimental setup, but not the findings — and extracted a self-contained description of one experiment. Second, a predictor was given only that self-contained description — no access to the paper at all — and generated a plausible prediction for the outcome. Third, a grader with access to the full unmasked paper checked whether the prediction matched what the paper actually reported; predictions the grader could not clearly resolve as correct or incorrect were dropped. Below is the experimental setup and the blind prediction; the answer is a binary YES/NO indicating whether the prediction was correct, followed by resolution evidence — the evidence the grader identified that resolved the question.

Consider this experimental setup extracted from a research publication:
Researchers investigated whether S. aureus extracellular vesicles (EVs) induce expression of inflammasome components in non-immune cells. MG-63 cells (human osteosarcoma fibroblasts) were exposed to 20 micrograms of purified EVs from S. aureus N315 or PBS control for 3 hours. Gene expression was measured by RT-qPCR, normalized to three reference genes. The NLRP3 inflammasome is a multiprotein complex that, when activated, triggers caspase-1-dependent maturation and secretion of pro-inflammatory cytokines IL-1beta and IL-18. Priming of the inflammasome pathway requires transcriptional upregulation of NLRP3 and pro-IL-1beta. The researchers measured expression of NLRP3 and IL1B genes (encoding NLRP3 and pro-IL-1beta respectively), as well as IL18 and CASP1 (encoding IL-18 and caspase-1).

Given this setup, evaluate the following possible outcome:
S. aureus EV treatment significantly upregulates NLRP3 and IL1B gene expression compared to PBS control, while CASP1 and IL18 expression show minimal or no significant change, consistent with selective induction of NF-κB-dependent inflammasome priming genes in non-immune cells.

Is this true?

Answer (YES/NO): YES